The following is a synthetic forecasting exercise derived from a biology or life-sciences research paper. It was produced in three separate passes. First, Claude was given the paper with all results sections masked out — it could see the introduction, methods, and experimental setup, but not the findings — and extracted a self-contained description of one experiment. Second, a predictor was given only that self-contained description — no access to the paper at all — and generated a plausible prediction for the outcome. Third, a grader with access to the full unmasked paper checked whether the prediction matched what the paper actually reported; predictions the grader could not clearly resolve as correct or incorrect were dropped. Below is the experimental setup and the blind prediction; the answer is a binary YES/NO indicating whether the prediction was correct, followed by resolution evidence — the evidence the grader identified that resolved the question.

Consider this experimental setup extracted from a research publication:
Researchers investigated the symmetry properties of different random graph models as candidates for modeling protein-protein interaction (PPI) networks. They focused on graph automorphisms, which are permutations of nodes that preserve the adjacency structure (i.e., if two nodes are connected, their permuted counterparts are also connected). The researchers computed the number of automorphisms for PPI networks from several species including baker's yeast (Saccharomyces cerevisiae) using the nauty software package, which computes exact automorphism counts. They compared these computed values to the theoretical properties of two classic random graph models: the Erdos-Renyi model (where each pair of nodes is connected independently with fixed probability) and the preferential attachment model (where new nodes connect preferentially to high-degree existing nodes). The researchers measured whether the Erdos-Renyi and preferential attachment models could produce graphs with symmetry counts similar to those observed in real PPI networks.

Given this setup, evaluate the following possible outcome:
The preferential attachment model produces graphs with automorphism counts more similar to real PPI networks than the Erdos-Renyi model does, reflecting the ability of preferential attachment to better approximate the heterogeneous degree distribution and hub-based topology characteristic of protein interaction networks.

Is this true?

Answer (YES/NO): NO